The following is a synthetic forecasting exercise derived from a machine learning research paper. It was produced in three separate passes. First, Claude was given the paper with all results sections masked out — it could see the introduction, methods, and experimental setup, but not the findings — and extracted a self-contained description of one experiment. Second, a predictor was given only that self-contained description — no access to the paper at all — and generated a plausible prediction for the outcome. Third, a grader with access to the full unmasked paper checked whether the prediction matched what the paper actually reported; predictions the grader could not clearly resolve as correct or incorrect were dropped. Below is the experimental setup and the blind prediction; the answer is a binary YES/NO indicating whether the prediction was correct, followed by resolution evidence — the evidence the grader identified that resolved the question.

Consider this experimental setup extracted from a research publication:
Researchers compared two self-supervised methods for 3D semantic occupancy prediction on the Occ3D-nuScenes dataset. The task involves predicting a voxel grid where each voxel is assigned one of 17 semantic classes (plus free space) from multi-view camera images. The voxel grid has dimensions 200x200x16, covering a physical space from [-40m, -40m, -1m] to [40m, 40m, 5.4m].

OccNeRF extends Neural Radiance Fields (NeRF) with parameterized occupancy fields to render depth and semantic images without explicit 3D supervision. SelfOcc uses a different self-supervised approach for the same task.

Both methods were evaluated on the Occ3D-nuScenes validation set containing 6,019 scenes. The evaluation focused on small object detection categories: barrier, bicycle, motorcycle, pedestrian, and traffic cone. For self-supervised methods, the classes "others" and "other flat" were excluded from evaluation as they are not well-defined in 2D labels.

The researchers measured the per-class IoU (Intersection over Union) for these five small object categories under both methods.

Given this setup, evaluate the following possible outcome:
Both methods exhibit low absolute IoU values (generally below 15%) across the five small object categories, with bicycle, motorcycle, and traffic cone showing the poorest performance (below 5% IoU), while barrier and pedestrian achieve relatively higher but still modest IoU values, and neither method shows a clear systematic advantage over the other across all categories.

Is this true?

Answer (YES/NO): NO